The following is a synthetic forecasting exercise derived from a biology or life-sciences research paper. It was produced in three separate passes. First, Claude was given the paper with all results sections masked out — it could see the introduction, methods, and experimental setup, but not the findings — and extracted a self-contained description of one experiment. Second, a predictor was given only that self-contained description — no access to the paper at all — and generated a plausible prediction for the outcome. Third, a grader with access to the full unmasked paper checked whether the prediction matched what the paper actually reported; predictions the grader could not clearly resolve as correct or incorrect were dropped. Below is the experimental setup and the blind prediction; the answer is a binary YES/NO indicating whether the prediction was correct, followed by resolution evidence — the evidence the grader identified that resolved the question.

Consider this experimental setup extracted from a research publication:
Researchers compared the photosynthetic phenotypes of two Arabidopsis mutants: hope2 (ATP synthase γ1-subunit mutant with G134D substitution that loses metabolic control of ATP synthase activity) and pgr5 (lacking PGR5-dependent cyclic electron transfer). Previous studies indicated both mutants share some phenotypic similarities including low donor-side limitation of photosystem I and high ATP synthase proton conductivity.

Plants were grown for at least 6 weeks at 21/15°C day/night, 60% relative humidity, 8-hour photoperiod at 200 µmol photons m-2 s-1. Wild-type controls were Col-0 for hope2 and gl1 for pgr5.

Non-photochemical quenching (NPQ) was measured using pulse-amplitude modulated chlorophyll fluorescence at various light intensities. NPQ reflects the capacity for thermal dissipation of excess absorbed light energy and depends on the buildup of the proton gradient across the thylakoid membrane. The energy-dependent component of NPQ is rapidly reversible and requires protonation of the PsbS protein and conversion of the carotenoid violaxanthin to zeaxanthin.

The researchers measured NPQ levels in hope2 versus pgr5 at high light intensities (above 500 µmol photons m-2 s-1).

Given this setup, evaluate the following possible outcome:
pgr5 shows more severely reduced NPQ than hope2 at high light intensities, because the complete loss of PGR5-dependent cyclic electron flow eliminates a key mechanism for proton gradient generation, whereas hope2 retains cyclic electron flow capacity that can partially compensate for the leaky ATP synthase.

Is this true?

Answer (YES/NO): YES